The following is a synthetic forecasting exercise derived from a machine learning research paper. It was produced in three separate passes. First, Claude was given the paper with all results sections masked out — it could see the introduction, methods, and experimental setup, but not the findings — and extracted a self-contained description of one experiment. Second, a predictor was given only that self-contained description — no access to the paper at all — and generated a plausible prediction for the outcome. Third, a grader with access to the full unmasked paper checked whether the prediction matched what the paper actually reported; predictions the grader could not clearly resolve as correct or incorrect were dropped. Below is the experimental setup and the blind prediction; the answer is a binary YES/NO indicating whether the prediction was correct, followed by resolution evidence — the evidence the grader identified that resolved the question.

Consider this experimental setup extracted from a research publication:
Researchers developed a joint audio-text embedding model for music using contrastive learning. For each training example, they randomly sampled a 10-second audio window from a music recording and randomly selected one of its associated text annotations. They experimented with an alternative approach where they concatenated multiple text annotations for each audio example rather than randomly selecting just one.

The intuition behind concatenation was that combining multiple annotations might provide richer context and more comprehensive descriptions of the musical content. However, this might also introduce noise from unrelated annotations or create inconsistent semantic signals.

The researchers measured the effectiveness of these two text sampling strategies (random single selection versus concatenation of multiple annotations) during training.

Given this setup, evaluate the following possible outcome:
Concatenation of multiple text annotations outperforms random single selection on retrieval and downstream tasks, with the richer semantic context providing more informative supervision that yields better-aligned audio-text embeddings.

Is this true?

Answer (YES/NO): NO